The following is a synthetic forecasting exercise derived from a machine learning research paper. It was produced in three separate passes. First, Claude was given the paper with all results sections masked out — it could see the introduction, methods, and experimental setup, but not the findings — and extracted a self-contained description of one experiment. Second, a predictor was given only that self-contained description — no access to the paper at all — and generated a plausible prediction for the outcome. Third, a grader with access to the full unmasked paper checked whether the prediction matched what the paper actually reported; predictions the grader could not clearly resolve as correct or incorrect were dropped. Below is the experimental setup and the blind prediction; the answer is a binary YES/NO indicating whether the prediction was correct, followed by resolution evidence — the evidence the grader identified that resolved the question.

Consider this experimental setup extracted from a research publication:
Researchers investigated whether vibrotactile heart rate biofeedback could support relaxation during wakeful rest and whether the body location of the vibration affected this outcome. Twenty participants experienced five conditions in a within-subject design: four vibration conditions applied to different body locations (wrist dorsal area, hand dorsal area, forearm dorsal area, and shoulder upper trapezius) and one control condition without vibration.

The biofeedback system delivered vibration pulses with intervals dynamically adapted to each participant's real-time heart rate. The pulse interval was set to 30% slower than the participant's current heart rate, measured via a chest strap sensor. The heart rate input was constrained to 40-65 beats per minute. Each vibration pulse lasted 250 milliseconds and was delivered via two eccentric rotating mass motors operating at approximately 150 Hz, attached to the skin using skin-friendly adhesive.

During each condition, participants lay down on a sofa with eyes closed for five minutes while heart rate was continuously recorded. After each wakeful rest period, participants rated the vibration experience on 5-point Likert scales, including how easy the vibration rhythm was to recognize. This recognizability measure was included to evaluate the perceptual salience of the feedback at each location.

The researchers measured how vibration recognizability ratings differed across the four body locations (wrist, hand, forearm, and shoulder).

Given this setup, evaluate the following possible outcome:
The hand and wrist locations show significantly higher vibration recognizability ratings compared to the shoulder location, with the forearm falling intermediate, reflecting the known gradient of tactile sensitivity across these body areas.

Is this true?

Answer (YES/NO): YES